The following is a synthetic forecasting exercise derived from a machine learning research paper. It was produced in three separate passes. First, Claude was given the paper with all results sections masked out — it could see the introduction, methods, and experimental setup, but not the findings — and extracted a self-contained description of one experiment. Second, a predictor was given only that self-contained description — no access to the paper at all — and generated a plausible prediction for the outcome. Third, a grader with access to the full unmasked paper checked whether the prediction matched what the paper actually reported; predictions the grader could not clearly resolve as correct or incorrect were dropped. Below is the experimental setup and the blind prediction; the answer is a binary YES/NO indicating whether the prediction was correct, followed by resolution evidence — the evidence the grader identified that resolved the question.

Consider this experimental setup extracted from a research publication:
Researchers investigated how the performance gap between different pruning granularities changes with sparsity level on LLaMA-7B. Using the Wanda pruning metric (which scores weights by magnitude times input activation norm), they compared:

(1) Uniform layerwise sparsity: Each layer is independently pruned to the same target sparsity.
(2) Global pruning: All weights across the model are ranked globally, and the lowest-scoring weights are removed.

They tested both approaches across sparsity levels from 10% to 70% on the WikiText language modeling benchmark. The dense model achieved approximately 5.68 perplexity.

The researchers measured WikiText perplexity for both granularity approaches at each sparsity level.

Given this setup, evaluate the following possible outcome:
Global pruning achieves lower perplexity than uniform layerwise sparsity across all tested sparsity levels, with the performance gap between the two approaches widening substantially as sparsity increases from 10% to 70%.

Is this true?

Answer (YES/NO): NO